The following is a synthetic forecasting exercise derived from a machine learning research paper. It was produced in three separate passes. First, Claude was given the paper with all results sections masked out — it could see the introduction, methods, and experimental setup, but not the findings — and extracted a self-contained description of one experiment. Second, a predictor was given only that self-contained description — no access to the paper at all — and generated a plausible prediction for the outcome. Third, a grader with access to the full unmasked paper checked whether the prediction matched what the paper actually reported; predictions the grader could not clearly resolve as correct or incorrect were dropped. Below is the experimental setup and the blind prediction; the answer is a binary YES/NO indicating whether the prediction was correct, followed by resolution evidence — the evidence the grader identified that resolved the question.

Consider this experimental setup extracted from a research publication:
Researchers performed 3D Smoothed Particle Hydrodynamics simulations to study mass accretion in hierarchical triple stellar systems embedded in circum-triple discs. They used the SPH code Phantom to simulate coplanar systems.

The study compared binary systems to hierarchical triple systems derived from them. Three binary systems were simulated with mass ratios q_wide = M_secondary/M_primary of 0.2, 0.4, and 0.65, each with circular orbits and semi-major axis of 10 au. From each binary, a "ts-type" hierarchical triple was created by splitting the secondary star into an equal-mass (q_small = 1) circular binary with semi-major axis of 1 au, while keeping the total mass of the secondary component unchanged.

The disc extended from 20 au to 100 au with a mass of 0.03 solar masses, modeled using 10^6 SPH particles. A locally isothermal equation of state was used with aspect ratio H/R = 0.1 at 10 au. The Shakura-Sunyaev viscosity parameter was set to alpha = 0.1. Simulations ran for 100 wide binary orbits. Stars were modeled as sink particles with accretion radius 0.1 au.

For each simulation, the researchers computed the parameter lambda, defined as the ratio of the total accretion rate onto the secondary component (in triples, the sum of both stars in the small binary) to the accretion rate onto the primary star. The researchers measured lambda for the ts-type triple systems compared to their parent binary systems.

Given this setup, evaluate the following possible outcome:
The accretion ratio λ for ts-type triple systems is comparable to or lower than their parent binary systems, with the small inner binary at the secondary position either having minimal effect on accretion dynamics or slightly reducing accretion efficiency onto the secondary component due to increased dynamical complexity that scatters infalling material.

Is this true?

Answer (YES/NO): NO